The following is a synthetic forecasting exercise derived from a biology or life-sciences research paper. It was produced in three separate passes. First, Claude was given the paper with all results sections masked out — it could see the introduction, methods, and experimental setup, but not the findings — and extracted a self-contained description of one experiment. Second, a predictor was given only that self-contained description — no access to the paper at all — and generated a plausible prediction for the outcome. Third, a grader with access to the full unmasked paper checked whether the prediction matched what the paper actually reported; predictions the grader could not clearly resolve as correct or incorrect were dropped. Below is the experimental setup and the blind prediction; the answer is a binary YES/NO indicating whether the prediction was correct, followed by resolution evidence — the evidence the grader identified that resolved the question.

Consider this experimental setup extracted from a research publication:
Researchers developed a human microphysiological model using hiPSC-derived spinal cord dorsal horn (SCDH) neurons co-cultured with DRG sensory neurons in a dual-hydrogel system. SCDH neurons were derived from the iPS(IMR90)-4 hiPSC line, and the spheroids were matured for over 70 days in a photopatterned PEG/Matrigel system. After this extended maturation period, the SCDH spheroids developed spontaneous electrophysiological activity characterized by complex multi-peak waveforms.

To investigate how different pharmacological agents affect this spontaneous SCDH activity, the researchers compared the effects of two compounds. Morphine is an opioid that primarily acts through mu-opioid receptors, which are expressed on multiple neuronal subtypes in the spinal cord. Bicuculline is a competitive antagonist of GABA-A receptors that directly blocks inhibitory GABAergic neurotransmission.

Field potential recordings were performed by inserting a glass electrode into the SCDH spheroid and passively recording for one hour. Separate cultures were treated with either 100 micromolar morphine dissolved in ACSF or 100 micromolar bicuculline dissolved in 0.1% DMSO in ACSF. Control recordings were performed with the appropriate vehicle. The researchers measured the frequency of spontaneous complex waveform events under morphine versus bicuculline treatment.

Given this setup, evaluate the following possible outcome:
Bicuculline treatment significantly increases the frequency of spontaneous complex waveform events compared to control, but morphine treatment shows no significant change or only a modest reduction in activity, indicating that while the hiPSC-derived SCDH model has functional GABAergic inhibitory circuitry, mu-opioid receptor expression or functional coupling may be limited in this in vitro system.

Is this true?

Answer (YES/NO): NO